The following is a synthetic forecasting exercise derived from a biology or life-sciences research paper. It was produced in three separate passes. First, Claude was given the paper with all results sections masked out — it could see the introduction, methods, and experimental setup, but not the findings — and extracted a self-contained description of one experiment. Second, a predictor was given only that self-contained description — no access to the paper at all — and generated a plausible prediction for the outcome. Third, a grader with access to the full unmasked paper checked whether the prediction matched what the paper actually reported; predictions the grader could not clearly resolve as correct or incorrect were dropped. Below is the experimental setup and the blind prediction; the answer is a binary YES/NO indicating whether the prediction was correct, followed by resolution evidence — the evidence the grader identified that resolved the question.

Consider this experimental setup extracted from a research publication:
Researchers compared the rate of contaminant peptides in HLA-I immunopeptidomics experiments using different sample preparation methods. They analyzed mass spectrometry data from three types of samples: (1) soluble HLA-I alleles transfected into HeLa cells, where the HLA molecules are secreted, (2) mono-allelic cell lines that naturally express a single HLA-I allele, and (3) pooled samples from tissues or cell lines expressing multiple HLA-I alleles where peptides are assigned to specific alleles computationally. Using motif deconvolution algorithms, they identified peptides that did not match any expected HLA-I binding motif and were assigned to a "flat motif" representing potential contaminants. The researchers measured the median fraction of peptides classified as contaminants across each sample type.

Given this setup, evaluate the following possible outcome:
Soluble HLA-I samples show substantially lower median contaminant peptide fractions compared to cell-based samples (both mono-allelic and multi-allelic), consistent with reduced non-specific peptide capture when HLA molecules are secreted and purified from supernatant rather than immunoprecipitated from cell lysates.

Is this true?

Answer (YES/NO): NO